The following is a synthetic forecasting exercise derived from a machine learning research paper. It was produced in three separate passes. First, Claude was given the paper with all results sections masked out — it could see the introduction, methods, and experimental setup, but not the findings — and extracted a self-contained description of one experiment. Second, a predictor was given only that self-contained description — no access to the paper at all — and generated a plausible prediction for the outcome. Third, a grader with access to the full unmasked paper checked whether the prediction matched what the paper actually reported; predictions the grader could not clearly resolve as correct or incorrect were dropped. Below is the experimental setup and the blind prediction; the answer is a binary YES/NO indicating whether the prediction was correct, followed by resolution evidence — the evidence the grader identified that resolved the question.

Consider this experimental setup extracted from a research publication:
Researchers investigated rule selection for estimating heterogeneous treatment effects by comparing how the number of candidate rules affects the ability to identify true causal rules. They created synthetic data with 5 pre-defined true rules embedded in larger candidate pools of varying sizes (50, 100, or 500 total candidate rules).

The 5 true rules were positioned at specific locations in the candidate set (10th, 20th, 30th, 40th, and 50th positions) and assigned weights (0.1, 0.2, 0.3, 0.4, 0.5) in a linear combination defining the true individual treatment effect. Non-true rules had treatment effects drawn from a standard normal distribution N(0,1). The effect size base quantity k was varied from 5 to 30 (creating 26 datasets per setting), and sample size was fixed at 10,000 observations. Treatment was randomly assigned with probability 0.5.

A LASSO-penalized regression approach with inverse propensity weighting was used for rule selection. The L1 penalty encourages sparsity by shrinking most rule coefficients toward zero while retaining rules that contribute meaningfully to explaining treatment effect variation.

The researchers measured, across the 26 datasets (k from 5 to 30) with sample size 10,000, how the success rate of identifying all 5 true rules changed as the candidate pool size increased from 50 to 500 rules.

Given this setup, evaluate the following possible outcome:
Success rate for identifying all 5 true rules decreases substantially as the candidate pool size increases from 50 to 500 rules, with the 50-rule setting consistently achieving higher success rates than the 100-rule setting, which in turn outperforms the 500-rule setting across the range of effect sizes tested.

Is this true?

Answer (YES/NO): NO